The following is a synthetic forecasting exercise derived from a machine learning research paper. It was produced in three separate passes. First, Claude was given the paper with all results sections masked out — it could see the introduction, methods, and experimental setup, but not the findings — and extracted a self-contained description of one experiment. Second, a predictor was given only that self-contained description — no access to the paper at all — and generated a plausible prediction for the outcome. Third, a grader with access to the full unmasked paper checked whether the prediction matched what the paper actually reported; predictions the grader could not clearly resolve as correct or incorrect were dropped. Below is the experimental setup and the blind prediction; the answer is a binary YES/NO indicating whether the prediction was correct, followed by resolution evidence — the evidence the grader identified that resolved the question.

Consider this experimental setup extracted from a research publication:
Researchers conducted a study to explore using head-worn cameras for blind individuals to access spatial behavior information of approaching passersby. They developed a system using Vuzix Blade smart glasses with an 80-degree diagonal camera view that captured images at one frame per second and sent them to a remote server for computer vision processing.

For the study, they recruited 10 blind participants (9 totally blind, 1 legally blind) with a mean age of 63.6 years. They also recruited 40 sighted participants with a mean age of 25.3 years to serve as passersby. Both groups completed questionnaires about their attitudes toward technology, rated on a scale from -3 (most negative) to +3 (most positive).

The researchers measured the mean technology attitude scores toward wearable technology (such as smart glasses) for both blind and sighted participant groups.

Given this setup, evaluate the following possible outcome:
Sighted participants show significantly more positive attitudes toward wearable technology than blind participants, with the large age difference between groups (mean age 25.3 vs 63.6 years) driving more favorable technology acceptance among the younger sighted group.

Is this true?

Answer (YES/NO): NO